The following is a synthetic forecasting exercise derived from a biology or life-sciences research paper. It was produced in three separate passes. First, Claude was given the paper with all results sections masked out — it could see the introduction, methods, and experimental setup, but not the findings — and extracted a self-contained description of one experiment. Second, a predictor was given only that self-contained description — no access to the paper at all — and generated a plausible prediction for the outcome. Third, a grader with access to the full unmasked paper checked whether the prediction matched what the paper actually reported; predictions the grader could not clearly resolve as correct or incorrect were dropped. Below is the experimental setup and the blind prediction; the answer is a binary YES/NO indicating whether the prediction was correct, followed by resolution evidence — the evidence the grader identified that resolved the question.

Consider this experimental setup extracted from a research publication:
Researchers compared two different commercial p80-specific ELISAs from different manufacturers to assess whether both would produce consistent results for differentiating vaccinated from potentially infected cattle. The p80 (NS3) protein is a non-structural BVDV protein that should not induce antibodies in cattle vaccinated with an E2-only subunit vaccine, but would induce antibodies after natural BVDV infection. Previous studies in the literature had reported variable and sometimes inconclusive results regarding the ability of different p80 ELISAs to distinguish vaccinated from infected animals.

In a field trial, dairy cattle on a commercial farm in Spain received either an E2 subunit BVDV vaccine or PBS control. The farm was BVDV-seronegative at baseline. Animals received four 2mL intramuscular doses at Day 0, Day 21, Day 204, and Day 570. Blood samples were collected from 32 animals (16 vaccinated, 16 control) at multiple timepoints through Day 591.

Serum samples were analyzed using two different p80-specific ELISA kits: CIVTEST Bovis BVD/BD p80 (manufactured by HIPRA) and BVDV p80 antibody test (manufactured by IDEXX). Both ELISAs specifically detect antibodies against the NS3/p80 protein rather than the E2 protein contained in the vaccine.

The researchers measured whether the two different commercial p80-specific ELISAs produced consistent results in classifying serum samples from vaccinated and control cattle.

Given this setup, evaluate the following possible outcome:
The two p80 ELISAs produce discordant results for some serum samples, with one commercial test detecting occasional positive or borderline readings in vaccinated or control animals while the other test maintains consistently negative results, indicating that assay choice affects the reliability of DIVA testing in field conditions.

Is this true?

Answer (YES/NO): NO